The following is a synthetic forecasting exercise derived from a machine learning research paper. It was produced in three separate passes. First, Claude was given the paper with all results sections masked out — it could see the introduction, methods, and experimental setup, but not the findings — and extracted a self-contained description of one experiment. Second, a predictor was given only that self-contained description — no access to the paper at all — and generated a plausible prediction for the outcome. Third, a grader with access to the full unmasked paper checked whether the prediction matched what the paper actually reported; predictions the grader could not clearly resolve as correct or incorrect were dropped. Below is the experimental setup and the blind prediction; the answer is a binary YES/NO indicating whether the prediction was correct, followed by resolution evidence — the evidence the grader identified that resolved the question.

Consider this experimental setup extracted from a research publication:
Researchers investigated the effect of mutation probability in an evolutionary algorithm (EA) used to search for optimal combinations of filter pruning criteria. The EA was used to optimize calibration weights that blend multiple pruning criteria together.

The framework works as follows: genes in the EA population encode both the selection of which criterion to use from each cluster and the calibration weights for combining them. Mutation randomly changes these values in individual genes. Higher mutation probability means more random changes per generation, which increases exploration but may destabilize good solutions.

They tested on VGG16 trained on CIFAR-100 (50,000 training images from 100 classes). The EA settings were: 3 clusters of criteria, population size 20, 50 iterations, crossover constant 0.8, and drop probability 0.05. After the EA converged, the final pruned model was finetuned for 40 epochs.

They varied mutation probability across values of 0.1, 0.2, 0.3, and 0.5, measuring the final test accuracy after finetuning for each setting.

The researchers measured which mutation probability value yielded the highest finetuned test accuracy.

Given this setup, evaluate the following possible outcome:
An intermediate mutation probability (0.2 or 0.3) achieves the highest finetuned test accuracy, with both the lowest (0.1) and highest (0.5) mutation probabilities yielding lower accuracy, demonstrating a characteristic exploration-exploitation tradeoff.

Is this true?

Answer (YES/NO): NO